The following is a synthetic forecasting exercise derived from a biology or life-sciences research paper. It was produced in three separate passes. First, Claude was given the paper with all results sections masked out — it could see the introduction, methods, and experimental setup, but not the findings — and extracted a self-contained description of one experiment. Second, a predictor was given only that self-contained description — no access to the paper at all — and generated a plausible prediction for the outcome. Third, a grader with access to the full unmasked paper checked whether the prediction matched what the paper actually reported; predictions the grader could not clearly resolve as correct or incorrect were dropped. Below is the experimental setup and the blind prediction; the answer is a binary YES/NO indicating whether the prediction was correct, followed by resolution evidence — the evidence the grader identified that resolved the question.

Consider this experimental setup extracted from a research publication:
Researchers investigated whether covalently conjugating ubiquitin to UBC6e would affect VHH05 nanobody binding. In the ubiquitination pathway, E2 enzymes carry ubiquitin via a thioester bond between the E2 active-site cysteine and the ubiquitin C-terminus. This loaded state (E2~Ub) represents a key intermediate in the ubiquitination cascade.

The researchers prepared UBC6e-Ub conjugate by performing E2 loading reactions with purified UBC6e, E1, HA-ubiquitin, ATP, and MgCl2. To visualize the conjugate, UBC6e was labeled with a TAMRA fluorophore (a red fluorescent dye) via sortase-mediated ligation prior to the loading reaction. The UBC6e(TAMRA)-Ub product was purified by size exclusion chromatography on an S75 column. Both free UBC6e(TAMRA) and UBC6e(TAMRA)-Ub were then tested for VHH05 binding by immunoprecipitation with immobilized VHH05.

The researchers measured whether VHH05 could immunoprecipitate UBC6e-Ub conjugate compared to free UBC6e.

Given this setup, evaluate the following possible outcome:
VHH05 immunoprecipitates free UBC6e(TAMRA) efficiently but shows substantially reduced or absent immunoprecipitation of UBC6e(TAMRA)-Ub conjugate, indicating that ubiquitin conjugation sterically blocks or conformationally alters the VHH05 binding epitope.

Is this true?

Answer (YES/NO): NO